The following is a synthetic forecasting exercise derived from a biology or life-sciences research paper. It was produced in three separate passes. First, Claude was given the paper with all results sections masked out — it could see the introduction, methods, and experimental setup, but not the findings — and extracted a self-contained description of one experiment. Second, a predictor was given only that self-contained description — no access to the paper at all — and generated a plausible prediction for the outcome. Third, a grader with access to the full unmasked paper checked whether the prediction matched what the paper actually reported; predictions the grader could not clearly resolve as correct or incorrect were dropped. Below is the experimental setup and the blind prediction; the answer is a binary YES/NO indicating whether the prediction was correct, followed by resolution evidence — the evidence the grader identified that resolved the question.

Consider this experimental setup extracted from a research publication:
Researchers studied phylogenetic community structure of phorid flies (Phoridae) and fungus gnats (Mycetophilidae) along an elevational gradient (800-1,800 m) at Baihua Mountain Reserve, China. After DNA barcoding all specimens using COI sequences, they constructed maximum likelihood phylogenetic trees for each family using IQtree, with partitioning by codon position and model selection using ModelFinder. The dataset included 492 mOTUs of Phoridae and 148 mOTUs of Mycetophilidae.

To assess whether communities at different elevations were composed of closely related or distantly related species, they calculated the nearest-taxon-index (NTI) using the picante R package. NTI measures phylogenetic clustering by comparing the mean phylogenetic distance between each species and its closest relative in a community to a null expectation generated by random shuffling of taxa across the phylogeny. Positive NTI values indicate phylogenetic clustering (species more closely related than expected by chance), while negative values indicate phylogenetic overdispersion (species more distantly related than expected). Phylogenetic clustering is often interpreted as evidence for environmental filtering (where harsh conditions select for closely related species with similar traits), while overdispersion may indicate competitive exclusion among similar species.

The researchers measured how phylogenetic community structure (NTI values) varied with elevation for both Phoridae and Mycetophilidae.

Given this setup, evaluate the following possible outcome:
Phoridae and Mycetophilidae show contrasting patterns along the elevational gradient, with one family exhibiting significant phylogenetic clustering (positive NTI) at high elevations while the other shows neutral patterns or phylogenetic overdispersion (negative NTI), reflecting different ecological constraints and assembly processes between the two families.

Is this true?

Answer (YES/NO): NO